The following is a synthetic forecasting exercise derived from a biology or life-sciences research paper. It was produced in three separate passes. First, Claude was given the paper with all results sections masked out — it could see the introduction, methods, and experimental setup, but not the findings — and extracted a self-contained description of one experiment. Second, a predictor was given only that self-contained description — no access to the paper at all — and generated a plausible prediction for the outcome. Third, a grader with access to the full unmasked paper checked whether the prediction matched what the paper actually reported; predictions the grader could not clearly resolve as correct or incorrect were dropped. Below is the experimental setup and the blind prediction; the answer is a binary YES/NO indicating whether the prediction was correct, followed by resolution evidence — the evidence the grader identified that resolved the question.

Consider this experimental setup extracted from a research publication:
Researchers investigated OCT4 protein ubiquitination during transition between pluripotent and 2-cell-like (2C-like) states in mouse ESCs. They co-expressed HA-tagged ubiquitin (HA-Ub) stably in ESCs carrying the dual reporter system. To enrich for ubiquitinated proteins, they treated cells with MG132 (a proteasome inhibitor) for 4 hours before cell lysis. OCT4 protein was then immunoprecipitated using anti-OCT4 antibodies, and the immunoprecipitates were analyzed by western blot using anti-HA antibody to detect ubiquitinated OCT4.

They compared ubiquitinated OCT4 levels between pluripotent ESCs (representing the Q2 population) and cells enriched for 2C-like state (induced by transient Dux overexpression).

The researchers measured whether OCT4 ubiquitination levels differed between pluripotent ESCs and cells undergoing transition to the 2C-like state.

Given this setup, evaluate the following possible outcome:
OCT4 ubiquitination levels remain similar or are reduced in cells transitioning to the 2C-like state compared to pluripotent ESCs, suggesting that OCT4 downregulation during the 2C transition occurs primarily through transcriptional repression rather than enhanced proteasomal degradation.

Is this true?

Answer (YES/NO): NO